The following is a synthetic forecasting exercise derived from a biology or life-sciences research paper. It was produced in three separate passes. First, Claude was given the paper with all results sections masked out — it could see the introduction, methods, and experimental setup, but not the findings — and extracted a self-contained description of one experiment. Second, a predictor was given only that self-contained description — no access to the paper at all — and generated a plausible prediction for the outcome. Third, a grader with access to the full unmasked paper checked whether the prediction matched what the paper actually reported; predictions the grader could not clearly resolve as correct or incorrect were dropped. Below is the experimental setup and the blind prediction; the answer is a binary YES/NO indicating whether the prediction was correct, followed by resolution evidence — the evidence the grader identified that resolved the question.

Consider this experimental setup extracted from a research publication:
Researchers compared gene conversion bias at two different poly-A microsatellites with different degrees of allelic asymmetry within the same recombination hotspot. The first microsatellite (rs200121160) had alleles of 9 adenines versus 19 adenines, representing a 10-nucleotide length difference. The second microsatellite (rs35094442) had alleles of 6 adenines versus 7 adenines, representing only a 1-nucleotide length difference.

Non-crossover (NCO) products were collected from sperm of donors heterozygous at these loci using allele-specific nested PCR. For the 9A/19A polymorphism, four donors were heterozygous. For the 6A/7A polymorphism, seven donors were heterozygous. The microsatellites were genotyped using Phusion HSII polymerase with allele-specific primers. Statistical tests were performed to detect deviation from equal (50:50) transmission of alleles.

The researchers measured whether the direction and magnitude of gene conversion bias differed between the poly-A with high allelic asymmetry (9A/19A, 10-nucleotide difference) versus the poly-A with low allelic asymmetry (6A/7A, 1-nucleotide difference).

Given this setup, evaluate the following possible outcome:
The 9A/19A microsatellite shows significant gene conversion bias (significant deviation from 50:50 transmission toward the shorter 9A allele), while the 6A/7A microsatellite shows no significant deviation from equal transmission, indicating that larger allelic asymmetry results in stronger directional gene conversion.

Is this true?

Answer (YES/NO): NO